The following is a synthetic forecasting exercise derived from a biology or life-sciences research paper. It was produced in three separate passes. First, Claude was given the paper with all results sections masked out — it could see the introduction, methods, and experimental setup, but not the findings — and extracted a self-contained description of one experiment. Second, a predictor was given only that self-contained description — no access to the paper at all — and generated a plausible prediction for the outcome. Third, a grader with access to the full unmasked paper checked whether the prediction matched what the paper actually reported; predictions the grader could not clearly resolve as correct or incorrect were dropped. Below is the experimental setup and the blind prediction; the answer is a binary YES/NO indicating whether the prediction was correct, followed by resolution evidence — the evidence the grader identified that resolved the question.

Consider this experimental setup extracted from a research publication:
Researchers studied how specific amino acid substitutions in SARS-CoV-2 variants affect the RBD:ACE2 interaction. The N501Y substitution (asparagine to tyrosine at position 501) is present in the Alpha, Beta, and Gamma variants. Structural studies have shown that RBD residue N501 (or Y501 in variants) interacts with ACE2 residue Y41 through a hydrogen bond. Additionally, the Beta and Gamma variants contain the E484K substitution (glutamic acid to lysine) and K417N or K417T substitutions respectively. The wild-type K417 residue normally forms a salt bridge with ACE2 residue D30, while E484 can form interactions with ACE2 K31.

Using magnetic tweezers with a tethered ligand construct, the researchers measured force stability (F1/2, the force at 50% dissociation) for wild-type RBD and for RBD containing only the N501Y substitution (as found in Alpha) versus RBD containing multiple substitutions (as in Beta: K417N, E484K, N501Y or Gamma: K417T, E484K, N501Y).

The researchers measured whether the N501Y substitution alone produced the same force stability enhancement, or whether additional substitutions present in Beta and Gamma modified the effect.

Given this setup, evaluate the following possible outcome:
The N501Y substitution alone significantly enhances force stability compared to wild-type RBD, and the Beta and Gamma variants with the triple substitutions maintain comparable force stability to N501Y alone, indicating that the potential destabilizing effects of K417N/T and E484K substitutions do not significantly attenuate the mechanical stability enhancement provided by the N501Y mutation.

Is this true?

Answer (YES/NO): NO